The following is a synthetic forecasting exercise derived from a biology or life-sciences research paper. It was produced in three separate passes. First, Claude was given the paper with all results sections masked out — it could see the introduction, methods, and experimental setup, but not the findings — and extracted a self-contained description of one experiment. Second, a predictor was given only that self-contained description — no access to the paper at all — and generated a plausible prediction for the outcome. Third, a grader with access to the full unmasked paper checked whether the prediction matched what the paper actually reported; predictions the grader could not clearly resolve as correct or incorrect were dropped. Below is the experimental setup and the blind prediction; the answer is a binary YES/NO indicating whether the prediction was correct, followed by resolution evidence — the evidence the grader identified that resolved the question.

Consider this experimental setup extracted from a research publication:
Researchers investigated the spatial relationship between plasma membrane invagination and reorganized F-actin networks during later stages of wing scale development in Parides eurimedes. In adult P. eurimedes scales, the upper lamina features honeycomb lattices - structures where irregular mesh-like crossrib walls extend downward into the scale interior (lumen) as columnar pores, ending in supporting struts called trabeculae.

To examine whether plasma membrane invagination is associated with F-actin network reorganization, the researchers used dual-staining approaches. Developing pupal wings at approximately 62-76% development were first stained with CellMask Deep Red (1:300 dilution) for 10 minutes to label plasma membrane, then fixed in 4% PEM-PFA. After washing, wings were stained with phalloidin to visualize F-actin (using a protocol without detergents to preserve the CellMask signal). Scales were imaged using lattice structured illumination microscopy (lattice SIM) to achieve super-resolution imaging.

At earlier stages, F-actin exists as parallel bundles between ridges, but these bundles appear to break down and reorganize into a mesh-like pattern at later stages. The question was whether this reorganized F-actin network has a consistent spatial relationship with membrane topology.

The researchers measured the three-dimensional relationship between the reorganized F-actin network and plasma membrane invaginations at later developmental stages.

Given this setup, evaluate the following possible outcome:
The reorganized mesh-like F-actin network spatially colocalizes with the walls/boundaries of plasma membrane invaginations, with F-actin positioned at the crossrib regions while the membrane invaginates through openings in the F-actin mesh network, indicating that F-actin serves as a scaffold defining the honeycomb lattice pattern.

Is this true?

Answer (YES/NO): NO